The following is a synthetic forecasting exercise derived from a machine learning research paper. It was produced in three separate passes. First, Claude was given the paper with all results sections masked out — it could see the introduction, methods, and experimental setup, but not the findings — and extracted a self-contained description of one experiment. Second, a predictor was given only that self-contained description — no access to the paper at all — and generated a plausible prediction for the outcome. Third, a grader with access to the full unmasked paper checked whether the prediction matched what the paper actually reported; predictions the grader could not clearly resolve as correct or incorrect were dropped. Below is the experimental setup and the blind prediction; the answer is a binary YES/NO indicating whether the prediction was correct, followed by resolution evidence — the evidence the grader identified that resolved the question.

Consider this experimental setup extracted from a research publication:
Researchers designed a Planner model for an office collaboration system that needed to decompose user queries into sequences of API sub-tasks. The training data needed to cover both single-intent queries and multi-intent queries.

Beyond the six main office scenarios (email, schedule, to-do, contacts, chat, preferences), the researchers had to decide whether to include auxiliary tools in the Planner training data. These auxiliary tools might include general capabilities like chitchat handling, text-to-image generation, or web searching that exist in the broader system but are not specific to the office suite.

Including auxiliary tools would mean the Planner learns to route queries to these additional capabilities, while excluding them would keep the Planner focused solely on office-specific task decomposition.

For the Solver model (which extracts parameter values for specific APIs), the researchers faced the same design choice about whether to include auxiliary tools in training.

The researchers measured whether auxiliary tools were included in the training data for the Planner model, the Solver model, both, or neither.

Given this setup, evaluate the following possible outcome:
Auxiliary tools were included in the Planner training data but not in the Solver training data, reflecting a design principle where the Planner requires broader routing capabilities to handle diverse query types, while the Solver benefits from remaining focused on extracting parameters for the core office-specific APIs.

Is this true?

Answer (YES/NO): YES